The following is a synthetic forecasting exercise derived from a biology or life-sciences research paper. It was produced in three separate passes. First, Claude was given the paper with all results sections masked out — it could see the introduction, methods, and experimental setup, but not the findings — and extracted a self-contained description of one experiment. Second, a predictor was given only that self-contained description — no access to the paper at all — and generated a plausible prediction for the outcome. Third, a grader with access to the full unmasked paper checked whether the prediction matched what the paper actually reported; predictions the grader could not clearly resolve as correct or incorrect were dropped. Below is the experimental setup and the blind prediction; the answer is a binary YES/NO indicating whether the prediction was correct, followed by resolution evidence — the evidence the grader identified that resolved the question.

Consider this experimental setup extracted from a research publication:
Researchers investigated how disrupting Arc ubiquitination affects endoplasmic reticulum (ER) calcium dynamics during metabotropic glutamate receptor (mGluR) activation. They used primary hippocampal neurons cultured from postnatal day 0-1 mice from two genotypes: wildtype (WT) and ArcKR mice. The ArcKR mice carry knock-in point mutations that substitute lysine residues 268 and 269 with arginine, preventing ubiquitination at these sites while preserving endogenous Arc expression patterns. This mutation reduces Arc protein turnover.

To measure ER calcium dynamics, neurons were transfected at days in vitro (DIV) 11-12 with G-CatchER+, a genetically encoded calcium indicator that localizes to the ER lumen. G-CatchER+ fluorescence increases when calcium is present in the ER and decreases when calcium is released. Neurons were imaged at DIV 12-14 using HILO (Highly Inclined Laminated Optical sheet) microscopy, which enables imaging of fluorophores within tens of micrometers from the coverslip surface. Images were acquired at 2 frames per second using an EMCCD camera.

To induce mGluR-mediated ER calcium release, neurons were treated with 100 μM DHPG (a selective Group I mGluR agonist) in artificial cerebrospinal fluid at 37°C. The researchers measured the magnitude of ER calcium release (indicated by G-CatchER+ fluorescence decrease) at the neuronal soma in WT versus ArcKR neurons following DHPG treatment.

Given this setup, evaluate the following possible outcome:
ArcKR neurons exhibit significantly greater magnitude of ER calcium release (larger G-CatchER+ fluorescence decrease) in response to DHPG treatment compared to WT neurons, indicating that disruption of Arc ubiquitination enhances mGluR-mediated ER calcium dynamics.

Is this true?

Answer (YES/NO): YES